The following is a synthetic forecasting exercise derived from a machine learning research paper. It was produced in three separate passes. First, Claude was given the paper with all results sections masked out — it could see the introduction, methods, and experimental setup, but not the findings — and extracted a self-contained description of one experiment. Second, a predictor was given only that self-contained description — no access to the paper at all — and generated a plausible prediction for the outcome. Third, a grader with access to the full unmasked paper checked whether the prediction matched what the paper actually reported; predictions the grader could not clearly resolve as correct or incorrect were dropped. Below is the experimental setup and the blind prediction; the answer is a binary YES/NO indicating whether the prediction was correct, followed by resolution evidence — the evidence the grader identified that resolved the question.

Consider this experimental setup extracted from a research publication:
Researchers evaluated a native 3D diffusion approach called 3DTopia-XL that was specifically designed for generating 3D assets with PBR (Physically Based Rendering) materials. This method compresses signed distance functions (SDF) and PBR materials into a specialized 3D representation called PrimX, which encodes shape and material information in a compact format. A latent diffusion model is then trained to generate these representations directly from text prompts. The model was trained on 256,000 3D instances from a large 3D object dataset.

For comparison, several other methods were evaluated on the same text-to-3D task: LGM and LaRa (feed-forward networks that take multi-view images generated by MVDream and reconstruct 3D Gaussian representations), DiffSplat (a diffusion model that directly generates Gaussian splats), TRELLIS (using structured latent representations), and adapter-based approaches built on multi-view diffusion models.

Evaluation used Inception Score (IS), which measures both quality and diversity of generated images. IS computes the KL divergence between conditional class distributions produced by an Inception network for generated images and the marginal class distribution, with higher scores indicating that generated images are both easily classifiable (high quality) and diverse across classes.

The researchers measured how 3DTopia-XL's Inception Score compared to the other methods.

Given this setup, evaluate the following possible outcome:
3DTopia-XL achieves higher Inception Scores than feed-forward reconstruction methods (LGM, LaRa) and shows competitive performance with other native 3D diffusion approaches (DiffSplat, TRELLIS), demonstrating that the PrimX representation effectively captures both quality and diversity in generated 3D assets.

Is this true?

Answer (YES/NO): NO